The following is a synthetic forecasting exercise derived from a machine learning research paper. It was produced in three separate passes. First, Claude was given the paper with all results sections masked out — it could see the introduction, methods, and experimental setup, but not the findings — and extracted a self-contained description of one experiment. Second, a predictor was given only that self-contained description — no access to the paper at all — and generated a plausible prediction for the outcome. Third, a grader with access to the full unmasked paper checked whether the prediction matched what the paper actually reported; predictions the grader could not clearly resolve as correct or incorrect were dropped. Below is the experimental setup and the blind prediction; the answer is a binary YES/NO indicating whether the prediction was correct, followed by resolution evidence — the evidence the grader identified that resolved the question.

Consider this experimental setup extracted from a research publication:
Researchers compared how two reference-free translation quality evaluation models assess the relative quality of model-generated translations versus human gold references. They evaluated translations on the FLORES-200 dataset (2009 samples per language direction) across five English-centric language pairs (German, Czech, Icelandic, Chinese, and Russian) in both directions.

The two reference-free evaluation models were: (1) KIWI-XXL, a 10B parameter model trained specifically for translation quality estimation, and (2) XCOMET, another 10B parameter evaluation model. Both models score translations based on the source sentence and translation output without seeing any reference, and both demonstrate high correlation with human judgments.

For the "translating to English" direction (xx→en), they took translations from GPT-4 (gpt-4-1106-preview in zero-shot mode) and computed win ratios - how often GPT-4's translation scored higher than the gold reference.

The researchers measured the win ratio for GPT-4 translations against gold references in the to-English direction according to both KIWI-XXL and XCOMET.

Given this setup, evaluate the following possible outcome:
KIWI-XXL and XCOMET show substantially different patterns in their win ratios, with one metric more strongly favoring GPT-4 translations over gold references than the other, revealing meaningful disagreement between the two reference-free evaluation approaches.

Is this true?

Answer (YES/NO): YES